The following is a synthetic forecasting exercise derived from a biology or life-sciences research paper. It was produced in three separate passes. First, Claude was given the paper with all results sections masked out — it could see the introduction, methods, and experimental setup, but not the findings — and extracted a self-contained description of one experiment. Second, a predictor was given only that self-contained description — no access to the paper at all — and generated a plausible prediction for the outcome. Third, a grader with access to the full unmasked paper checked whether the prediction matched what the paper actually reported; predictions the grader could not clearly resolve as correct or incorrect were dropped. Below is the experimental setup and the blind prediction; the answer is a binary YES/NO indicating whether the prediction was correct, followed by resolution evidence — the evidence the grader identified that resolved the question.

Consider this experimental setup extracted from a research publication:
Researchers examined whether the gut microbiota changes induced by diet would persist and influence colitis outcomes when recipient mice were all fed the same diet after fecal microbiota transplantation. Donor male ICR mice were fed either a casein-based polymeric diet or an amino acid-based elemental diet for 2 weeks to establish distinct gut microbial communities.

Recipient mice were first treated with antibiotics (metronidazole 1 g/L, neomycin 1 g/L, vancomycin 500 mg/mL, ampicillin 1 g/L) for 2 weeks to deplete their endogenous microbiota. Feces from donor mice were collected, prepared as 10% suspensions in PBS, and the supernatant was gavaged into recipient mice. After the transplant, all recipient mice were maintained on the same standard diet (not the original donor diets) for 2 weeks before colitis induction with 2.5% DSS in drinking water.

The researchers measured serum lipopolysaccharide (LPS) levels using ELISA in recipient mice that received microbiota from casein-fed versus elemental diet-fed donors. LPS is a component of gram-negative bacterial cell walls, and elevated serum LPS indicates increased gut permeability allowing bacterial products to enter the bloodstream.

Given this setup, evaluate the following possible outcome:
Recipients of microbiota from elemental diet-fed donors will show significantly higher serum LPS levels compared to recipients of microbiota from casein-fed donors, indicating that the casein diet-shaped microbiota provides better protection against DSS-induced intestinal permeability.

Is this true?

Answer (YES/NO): NO